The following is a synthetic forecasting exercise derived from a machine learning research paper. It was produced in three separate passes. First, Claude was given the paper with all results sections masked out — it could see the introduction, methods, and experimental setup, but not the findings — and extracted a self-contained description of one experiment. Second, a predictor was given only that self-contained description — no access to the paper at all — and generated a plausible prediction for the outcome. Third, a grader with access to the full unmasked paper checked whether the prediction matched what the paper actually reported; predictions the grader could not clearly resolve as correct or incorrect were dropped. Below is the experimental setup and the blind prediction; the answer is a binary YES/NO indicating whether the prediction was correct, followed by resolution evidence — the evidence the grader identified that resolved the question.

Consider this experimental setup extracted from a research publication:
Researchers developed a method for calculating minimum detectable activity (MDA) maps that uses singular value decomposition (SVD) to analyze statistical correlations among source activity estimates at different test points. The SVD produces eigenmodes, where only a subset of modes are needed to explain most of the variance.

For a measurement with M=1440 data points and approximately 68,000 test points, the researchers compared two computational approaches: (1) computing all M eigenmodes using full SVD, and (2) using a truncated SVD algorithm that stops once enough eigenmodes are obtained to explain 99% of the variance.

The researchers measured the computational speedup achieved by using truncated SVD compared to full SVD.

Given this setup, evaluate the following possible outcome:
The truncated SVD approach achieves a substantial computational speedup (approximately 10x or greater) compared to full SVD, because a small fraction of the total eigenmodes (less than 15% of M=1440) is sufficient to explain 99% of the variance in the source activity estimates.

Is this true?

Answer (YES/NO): YES